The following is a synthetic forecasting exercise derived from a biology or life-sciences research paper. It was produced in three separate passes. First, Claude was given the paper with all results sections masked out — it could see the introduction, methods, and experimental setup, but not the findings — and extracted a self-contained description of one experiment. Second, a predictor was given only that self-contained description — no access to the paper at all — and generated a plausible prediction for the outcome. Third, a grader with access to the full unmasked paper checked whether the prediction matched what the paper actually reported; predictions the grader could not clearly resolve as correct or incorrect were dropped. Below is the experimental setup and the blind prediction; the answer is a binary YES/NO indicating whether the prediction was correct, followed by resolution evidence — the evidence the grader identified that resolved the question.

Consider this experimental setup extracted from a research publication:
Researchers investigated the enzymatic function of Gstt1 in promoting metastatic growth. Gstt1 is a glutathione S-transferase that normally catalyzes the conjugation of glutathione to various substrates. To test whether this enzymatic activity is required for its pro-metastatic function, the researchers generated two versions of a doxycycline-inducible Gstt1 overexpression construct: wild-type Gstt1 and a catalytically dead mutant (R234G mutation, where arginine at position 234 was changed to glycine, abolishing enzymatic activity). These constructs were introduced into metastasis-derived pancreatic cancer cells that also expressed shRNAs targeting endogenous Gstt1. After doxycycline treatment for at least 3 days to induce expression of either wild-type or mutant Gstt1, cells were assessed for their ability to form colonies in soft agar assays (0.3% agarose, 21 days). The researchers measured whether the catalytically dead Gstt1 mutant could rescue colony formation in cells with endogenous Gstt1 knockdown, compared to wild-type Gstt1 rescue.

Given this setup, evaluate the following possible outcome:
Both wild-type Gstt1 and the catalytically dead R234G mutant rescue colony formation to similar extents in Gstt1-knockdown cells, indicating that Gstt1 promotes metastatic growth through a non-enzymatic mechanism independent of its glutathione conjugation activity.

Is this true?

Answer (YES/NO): NO